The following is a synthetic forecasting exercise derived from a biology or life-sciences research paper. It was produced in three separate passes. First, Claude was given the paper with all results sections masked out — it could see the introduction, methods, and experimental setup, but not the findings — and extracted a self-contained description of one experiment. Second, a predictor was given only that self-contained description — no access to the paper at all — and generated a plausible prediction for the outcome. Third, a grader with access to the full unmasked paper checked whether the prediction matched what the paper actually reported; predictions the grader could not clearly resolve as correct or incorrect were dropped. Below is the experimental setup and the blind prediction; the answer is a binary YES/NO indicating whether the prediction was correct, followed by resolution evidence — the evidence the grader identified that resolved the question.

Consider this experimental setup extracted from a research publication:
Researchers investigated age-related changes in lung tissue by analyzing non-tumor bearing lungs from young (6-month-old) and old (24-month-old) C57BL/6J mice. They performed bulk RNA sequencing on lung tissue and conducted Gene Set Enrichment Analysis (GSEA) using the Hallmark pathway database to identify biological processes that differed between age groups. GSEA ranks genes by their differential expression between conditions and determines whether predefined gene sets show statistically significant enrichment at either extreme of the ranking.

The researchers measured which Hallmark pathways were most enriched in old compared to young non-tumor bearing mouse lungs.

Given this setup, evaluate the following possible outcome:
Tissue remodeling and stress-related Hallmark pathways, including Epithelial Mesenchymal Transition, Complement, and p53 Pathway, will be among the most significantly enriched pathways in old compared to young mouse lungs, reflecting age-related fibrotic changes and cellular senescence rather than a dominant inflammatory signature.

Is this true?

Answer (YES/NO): NO